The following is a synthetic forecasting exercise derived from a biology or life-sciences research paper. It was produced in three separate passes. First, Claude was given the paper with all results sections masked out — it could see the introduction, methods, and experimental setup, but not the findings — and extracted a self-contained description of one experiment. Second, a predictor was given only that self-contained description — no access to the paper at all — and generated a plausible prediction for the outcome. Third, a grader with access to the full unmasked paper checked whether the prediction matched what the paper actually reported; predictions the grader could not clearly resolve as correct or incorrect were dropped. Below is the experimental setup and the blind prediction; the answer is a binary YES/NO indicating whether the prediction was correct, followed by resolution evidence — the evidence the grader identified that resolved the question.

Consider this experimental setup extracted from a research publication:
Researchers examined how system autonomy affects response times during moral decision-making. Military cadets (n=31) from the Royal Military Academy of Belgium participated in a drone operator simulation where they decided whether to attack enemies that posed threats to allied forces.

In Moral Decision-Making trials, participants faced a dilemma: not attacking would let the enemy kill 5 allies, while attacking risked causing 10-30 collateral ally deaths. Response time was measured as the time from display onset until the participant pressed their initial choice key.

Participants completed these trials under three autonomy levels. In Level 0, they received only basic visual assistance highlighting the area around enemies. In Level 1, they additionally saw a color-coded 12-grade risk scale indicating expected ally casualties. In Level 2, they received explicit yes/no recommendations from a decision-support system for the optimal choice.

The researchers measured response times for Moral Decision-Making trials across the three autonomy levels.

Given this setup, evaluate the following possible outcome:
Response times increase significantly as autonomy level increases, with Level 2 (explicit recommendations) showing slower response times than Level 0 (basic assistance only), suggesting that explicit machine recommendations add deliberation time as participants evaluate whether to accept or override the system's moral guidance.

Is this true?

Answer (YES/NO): NO